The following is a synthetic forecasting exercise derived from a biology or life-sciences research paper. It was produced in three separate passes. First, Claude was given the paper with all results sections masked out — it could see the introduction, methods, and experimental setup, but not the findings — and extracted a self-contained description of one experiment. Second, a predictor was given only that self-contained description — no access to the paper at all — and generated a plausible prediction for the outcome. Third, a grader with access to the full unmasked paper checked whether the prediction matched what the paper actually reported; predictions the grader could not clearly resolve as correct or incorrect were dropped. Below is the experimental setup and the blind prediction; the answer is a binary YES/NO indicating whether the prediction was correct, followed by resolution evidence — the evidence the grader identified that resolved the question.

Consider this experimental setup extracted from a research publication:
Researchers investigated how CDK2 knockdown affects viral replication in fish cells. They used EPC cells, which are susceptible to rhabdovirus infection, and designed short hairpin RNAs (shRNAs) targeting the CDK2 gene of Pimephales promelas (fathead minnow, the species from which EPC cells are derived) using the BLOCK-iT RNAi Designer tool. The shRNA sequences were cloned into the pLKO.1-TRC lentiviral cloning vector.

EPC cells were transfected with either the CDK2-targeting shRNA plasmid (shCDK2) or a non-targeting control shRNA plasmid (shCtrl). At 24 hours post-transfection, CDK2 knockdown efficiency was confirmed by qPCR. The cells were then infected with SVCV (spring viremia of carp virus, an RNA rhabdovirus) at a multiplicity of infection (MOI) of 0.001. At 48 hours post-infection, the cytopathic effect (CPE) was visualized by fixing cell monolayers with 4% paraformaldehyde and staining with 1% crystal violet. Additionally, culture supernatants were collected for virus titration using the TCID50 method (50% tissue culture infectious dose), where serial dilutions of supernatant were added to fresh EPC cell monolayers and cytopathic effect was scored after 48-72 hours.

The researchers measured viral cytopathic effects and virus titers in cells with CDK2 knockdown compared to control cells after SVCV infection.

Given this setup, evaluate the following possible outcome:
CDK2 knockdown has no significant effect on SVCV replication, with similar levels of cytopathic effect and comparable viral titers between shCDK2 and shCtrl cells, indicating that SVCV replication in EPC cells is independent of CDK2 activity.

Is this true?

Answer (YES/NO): NO